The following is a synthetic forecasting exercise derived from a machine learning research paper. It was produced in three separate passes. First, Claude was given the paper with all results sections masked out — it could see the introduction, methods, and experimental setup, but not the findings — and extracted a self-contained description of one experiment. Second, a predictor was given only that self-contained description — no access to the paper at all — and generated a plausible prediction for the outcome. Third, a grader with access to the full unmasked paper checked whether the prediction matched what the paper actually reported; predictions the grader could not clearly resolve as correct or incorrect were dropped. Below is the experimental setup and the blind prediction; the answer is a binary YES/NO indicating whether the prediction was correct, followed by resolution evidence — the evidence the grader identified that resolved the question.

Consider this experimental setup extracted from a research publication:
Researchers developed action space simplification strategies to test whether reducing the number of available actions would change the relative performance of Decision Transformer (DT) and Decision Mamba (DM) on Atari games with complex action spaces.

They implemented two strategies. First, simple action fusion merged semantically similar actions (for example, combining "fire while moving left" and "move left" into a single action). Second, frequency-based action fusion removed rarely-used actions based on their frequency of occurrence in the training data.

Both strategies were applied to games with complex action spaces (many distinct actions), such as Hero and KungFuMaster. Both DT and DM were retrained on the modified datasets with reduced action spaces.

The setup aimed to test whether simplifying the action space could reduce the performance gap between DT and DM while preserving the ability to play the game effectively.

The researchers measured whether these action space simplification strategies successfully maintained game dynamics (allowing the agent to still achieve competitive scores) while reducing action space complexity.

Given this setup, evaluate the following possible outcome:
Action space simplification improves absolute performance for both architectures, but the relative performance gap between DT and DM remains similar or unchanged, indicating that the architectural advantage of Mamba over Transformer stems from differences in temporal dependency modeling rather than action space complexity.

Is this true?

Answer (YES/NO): NO